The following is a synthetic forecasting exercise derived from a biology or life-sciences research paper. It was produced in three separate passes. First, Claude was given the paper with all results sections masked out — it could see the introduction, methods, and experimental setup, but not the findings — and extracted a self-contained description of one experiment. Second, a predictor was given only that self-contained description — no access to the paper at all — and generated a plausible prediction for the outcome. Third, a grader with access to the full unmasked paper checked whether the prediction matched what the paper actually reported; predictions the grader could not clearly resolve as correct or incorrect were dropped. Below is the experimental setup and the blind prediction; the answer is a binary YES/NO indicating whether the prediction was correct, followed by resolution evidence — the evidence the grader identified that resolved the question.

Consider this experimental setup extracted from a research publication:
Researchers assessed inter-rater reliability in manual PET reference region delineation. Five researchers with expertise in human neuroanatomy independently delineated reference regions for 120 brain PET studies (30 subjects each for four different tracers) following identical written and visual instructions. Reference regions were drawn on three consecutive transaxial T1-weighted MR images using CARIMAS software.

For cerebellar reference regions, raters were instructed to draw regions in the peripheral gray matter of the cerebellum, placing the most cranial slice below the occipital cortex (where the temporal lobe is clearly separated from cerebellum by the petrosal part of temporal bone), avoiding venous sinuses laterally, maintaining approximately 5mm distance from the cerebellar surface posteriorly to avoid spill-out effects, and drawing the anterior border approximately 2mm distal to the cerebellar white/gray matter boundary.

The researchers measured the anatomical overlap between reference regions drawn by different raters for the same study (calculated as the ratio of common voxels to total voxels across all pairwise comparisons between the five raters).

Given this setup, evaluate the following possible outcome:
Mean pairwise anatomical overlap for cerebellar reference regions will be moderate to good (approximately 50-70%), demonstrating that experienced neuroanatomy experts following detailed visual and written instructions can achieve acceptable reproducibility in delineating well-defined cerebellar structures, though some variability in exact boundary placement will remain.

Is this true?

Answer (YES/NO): NO